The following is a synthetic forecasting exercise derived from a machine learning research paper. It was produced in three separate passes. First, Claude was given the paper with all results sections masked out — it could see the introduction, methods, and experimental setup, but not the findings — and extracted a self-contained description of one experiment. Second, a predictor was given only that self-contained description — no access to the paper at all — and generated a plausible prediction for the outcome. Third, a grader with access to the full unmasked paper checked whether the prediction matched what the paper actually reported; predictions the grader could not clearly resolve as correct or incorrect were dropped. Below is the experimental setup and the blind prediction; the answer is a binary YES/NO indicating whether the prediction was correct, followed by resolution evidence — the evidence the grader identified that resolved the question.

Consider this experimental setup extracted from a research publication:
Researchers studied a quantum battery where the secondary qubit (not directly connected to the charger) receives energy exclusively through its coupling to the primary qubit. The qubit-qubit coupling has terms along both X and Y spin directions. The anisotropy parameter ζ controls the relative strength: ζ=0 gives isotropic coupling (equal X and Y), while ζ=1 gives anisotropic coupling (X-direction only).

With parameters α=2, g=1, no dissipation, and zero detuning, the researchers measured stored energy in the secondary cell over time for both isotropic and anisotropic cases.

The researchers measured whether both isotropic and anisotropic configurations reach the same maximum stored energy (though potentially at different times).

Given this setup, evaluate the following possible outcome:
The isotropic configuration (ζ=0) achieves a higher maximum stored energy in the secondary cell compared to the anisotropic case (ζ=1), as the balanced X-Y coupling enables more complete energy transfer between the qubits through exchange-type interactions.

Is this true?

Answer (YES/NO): NO